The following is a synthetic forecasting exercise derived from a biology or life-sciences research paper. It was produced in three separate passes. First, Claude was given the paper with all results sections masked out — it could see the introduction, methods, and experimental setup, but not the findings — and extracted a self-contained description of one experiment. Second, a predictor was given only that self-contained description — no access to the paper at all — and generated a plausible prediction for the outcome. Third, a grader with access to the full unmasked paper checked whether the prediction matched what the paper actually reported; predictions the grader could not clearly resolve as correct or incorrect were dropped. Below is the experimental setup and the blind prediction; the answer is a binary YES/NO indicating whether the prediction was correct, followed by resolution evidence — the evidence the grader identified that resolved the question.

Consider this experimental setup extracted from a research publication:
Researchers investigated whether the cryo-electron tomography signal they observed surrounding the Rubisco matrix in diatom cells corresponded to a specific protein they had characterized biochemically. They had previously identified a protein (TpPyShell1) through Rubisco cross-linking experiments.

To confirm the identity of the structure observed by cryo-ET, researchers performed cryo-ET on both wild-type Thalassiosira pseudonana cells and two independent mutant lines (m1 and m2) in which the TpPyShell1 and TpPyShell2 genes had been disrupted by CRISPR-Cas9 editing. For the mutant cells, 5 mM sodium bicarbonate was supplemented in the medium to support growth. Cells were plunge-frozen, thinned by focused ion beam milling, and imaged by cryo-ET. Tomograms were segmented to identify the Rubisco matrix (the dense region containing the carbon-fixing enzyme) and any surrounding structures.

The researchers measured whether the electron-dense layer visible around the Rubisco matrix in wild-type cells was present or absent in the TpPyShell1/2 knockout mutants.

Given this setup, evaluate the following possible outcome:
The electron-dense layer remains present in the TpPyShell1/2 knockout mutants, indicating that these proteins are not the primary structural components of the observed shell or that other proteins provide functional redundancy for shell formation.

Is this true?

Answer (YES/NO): NO